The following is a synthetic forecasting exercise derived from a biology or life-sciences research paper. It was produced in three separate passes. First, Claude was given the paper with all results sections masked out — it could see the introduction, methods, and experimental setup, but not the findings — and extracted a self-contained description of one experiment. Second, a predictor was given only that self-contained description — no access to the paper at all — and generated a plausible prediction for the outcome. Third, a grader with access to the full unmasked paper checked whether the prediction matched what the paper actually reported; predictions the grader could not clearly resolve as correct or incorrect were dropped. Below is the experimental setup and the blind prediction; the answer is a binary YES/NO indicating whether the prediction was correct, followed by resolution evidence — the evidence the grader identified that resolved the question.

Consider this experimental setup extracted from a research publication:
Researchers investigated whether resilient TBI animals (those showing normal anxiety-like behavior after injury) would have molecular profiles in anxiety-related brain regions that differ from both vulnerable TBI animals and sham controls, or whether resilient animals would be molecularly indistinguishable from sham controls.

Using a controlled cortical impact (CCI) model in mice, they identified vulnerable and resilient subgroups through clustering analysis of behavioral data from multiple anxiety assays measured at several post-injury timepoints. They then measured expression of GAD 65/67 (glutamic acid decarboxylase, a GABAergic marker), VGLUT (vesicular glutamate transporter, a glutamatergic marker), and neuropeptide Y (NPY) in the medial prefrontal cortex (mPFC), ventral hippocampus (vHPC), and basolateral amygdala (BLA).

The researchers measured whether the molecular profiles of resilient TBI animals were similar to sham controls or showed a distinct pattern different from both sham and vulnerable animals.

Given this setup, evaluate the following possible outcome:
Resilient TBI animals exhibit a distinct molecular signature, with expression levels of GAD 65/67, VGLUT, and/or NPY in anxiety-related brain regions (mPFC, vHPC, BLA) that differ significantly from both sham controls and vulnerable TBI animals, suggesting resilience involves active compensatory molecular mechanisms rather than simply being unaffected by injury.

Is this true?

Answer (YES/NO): NO